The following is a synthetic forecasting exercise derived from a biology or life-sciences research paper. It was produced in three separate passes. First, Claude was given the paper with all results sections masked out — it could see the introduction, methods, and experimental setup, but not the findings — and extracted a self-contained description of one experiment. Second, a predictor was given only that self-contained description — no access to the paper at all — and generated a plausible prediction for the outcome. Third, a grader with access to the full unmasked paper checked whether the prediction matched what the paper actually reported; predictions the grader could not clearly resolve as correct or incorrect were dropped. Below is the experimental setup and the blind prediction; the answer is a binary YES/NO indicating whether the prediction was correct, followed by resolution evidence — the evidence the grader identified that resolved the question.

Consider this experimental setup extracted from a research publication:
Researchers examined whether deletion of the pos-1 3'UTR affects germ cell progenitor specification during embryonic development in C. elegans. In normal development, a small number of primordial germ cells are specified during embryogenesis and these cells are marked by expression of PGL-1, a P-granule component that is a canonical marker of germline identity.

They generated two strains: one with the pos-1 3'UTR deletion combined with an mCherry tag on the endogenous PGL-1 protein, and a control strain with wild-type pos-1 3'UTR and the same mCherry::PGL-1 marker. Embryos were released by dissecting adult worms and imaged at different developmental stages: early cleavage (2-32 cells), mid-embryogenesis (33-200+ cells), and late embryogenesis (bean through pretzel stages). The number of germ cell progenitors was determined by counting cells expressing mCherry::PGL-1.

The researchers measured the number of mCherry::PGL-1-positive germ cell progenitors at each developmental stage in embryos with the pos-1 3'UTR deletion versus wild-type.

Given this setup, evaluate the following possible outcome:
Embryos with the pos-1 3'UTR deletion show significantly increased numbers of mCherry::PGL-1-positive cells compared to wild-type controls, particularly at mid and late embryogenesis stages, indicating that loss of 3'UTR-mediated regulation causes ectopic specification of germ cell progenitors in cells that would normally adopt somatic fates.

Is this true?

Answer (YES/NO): NO